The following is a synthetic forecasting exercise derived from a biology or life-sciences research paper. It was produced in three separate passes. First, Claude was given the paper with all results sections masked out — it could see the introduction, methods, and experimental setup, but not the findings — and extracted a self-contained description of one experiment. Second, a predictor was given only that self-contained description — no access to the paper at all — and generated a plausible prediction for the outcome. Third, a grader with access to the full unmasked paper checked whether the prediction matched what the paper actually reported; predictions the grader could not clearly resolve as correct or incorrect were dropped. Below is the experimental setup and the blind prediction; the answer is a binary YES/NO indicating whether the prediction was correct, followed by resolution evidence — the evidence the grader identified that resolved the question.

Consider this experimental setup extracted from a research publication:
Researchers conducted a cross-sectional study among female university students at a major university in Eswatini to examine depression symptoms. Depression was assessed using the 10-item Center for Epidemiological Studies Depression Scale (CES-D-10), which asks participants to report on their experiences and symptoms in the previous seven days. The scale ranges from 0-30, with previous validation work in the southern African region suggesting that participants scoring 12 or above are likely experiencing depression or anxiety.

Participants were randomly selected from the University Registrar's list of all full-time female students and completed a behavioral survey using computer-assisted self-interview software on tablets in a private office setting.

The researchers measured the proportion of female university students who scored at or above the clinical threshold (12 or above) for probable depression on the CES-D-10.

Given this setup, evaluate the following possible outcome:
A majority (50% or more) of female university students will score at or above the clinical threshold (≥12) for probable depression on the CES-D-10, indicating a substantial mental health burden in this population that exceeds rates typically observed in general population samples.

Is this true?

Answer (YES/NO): NO